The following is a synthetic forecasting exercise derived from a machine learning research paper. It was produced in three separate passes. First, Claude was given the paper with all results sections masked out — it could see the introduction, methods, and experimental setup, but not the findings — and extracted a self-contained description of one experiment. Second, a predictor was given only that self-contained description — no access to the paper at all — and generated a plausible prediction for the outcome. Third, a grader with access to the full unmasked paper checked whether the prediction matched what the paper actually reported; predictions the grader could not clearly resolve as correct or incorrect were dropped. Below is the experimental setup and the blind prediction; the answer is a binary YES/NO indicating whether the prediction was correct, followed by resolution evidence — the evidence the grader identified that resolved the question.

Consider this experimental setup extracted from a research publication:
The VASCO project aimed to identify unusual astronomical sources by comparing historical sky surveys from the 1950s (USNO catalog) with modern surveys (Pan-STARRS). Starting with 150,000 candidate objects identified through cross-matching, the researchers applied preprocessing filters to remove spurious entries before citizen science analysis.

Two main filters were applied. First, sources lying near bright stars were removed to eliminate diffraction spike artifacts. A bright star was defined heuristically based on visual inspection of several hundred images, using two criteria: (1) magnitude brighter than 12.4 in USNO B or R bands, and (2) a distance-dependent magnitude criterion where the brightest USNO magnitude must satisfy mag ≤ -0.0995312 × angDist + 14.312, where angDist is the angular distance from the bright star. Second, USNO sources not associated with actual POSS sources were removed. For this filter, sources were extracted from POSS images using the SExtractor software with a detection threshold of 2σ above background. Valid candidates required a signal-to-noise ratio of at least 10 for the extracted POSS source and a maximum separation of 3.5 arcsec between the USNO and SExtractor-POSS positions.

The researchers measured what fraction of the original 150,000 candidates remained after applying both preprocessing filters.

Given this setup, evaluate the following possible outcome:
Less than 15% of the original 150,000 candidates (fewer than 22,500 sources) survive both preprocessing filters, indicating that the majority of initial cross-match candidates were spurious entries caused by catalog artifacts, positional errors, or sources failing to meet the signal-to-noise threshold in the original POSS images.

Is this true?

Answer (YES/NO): NO